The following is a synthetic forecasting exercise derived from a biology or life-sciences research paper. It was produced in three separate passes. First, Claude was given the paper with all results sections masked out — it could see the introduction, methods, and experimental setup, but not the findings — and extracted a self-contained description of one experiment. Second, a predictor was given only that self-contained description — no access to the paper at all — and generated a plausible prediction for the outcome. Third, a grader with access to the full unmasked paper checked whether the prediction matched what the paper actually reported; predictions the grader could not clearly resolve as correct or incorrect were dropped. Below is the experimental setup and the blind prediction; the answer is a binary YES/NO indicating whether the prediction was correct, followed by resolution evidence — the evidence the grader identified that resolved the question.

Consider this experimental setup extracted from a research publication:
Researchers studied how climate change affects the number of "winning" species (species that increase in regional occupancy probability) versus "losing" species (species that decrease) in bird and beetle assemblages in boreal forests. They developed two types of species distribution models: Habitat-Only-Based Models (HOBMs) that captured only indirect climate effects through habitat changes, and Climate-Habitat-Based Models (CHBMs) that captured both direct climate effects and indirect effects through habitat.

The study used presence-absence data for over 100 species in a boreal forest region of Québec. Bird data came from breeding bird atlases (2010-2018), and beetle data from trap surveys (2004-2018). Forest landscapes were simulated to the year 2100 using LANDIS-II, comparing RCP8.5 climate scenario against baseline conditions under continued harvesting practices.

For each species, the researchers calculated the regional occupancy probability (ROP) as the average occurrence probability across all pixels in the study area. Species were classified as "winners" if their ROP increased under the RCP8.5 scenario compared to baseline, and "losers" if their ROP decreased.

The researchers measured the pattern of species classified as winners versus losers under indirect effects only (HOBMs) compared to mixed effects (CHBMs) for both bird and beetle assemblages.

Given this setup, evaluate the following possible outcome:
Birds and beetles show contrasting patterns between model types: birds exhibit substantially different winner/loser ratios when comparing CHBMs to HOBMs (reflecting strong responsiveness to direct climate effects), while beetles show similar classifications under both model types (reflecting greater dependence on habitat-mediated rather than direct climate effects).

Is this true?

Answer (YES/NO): NO